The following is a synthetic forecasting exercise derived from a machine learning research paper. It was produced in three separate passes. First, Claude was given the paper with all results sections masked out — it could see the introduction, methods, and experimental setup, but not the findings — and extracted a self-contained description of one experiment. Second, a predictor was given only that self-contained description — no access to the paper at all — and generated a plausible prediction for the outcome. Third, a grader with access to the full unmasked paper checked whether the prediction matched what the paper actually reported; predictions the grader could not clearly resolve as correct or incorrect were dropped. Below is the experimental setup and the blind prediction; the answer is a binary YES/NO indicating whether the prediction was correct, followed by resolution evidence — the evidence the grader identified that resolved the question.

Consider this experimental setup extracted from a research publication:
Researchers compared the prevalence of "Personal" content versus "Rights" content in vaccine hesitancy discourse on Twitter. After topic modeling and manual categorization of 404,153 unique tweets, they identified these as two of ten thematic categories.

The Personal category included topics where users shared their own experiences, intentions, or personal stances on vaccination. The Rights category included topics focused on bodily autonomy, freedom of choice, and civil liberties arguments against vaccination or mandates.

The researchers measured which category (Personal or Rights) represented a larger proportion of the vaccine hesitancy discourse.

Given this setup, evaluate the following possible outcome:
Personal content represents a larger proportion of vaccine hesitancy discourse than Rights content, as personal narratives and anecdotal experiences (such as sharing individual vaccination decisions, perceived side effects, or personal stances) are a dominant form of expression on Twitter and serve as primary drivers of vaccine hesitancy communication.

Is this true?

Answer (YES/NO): YES